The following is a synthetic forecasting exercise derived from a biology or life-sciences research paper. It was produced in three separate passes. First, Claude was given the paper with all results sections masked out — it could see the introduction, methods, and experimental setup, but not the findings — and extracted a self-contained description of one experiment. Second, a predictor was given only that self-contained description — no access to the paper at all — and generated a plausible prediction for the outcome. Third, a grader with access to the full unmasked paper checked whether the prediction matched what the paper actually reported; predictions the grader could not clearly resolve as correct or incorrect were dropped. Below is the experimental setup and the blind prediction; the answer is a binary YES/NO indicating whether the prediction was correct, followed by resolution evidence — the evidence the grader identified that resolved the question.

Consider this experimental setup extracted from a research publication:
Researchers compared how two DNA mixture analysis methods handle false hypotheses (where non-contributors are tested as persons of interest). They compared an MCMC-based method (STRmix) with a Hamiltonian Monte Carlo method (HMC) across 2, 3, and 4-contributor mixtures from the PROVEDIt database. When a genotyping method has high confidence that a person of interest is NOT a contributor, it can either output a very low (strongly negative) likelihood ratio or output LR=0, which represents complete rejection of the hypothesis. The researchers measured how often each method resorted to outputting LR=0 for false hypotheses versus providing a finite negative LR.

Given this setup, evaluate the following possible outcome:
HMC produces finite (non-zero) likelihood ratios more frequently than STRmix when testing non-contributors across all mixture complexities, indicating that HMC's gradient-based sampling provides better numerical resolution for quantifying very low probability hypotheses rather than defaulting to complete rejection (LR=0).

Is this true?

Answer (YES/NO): NO